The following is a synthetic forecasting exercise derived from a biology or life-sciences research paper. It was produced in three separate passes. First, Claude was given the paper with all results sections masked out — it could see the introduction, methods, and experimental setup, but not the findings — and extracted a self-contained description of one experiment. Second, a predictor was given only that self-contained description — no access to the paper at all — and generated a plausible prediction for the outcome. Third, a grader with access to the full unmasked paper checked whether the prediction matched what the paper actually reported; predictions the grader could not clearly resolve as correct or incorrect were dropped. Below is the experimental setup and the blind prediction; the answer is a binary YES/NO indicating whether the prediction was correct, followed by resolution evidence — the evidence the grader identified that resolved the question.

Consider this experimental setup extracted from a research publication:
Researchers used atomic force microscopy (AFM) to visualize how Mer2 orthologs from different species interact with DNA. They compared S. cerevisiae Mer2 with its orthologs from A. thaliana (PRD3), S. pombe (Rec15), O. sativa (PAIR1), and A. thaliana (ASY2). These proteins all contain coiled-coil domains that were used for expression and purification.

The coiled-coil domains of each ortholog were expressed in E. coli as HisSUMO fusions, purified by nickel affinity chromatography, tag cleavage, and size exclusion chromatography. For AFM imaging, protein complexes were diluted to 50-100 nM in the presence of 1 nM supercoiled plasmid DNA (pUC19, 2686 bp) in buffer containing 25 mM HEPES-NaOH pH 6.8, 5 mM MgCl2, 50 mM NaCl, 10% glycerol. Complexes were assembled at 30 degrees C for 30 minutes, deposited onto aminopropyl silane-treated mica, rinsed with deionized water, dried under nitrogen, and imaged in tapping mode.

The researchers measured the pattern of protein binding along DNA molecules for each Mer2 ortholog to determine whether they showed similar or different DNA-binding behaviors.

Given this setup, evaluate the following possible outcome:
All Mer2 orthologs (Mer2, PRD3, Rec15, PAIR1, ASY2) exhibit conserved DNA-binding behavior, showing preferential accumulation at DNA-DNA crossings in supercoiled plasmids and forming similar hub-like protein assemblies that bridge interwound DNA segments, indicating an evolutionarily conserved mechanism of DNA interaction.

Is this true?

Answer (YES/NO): NO